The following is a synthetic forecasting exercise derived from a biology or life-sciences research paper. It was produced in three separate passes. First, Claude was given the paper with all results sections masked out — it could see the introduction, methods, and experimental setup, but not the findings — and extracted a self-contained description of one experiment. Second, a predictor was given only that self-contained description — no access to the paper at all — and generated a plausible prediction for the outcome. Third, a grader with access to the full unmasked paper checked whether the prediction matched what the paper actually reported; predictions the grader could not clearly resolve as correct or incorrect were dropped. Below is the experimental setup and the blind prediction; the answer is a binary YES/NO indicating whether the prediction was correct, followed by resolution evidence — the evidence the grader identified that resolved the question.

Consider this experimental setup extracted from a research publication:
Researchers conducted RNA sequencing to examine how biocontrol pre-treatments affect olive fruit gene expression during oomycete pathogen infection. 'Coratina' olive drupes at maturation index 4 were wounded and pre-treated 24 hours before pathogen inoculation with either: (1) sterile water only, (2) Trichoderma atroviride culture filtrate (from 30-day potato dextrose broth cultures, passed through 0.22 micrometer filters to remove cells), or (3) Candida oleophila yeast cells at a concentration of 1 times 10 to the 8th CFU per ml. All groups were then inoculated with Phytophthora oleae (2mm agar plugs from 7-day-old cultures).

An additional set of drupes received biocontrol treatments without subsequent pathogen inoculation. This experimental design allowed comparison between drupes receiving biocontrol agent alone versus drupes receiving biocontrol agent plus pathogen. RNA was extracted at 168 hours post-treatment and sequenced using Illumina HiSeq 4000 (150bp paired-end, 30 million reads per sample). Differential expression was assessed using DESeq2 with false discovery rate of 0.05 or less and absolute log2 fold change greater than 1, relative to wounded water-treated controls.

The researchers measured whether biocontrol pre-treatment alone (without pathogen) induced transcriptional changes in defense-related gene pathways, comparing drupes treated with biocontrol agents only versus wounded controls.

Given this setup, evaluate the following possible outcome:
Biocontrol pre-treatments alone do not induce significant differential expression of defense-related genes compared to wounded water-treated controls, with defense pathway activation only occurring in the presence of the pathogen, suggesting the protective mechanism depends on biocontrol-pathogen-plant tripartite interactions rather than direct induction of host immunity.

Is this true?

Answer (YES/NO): NO